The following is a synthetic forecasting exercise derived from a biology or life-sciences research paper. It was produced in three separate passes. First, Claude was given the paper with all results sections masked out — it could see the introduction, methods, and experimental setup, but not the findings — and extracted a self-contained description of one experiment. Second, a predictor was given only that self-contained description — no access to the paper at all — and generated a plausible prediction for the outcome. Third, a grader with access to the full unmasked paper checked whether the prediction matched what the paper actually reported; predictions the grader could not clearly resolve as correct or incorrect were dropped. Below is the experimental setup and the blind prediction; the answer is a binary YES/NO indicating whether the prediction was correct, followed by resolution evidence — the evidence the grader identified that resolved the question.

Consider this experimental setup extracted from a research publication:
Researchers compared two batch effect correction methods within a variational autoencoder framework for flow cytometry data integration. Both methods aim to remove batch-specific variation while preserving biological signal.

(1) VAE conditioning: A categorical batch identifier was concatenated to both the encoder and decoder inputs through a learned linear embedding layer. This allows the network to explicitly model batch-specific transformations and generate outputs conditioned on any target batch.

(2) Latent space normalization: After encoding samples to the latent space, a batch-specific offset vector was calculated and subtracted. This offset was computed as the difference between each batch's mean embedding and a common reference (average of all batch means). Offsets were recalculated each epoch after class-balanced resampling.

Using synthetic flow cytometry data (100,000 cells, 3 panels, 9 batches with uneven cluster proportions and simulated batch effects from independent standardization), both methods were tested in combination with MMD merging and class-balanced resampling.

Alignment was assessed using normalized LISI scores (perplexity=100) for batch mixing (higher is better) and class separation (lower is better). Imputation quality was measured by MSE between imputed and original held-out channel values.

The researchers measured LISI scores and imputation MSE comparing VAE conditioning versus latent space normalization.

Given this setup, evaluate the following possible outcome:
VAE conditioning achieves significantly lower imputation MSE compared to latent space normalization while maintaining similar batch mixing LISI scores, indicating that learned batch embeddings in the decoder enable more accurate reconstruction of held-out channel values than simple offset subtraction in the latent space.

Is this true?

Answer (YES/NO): NO